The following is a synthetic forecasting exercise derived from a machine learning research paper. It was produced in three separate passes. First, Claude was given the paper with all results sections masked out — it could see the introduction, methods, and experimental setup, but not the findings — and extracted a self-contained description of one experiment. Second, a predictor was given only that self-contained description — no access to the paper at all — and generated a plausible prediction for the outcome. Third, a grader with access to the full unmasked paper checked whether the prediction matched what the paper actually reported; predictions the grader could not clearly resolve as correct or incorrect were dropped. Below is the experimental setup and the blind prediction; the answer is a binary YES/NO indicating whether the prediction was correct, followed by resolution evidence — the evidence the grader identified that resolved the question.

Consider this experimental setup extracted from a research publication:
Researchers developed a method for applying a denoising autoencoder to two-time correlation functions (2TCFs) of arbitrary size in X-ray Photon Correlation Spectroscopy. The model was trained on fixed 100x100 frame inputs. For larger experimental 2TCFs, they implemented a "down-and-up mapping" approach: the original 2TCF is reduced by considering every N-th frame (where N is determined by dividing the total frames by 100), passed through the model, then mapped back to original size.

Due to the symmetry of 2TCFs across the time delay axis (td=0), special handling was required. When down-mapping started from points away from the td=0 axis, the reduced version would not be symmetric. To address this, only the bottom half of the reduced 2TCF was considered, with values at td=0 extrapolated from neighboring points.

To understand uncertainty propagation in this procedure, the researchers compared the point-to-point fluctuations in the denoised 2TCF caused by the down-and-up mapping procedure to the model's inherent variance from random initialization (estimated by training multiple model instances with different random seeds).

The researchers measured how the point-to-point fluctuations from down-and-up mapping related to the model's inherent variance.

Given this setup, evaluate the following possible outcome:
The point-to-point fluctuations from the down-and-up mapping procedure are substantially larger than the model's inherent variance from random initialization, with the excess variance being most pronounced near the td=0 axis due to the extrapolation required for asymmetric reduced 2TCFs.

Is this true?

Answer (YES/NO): NO